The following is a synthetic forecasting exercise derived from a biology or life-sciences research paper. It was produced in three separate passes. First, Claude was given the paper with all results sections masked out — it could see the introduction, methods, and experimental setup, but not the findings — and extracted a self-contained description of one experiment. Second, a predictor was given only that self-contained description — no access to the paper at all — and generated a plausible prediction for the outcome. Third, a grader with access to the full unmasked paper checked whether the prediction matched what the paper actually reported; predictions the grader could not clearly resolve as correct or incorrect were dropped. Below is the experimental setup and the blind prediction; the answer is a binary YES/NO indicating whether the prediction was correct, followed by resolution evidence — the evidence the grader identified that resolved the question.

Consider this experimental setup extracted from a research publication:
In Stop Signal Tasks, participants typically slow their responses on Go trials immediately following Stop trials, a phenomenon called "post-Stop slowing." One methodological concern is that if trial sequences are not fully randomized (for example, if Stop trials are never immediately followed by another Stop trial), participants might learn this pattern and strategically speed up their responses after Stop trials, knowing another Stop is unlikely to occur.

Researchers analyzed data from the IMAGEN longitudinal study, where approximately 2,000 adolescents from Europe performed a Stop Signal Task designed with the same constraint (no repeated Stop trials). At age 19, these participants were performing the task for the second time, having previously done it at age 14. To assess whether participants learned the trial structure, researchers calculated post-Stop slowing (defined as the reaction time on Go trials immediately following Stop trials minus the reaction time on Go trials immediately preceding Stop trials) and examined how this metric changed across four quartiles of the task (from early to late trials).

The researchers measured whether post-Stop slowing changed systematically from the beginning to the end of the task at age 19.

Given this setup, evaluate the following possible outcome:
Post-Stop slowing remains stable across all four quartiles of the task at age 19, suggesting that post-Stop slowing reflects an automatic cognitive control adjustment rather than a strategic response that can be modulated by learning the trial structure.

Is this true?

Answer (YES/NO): YES